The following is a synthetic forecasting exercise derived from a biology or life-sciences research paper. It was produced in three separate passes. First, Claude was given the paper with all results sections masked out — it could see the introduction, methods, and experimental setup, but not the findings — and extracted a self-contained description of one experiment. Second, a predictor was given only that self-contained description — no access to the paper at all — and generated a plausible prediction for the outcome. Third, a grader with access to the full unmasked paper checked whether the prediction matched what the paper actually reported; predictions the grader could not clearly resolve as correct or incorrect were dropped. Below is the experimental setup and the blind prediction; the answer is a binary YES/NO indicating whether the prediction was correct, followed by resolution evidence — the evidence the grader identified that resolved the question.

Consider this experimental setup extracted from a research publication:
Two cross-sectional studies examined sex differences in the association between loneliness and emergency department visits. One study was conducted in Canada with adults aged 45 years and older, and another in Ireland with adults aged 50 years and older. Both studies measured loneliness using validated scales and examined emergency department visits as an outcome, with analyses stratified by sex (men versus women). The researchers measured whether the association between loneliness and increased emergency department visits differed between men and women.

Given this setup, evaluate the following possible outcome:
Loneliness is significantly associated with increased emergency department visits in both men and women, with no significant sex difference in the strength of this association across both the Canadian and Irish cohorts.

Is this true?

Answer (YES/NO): NO